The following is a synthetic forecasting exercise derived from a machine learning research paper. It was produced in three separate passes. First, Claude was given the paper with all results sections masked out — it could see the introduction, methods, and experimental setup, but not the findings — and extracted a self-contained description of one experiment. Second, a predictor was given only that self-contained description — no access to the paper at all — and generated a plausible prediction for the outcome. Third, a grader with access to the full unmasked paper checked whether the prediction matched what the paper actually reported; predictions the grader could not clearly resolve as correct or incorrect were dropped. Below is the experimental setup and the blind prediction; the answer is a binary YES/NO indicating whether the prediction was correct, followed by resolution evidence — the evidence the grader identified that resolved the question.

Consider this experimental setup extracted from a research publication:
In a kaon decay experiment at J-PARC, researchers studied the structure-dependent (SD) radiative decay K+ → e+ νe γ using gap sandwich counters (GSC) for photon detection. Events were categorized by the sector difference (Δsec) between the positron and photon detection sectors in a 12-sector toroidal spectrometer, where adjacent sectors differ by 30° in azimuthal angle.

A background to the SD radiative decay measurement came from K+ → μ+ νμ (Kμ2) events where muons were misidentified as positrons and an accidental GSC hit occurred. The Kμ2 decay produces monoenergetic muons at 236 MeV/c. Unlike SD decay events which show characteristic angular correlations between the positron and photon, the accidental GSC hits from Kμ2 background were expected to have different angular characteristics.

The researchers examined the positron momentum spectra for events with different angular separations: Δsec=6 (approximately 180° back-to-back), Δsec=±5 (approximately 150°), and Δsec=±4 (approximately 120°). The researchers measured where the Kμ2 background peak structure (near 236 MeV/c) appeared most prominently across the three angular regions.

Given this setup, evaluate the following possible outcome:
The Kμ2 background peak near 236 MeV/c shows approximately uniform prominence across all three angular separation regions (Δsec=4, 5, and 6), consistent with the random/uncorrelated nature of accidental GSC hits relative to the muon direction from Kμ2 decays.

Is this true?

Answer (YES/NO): NO